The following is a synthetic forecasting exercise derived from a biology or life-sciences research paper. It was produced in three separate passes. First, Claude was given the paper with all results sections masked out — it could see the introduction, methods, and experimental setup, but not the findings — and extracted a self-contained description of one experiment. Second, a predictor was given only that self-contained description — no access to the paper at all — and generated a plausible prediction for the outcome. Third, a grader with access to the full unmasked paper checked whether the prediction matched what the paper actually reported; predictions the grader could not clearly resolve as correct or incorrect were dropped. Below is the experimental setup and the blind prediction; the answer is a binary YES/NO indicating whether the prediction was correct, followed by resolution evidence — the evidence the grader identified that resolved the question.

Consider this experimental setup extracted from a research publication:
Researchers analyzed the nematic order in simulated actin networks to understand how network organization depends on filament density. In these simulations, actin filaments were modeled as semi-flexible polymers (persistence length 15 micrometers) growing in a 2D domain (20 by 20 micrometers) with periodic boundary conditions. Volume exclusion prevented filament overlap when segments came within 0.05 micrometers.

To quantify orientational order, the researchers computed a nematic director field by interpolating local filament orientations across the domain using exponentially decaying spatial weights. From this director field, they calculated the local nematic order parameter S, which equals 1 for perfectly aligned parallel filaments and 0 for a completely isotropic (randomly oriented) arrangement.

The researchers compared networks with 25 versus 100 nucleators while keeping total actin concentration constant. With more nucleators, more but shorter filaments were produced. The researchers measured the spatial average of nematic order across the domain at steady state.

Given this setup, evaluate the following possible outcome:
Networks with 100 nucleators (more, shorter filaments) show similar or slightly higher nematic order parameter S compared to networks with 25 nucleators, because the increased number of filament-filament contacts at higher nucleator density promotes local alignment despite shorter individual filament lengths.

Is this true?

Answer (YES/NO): NO